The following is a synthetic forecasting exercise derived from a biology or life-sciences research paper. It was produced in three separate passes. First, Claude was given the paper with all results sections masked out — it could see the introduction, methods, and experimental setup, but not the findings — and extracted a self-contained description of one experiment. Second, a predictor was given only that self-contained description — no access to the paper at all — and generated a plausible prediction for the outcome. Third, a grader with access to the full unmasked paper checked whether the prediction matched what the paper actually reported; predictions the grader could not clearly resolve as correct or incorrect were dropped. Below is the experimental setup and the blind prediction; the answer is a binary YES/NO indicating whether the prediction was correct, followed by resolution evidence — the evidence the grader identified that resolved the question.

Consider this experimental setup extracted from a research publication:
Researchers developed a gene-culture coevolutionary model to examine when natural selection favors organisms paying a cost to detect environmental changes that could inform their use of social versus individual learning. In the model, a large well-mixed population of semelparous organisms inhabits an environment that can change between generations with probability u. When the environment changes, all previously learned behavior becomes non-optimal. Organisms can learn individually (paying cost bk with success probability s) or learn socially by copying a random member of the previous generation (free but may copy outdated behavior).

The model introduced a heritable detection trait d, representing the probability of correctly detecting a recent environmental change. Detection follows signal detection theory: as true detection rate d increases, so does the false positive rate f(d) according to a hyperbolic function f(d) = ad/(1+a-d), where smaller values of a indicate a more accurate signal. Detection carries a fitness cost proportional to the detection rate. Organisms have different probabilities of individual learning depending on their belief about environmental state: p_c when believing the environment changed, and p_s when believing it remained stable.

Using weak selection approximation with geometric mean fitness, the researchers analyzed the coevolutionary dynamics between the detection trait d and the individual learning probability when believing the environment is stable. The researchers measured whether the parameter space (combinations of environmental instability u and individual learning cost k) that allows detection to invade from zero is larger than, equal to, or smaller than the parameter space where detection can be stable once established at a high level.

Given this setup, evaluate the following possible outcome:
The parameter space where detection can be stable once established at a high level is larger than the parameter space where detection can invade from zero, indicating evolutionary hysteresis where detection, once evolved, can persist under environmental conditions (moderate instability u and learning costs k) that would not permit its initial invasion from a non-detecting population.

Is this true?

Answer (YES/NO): YES